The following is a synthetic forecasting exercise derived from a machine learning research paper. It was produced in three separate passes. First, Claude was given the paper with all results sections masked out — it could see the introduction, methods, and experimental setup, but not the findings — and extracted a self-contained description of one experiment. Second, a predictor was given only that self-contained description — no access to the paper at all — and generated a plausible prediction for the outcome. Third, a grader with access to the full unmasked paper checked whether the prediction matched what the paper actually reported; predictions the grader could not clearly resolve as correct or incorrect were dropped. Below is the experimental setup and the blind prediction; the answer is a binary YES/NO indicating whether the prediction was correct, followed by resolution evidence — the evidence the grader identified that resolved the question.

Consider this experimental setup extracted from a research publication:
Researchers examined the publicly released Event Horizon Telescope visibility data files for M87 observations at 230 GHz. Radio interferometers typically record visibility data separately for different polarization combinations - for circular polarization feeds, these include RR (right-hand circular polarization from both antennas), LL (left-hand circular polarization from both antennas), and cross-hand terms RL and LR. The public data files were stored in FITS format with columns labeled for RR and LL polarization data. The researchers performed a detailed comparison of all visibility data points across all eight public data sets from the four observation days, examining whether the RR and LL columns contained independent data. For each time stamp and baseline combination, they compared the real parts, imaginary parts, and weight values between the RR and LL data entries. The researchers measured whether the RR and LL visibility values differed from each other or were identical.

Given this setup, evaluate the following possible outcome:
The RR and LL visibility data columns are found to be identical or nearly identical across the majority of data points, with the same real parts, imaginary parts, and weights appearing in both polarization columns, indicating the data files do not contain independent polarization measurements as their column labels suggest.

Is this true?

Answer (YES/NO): YES